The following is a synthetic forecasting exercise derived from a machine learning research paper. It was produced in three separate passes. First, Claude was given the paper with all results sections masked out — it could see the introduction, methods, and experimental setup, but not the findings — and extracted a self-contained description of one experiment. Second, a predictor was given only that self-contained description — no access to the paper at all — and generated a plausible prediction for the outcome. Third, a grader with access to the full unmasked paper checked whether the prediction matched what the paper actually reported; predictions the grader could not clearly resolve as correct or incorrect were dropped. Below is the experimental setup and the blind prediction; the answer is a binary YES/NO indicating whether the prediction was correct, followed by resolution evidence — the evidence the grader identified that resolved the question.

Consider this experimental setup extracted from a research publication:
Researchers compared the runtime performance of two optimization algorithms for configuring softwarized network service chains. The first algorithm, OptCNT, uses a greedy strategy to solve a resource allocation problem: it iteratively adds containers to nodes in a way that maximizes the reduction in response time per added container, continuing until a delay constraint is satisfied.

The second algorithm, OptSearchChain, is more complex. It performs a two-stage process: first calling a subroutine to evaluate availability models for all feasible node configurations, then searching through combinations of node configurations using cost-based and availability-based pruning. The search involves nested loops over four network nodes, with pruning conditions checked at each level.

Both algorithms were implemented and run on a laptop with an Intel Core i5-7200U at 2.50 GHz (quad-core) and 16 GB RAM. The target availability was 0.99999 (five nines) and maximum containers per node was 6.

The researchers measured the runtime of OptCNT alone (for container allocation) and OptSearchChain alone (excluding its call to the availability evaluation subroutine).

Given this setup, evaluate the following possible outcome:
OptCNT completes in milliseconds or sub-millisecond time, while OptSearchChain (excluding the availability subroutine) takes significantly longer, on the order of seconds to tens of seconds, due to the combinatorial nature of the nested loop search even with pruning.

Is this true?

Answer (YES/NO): NO